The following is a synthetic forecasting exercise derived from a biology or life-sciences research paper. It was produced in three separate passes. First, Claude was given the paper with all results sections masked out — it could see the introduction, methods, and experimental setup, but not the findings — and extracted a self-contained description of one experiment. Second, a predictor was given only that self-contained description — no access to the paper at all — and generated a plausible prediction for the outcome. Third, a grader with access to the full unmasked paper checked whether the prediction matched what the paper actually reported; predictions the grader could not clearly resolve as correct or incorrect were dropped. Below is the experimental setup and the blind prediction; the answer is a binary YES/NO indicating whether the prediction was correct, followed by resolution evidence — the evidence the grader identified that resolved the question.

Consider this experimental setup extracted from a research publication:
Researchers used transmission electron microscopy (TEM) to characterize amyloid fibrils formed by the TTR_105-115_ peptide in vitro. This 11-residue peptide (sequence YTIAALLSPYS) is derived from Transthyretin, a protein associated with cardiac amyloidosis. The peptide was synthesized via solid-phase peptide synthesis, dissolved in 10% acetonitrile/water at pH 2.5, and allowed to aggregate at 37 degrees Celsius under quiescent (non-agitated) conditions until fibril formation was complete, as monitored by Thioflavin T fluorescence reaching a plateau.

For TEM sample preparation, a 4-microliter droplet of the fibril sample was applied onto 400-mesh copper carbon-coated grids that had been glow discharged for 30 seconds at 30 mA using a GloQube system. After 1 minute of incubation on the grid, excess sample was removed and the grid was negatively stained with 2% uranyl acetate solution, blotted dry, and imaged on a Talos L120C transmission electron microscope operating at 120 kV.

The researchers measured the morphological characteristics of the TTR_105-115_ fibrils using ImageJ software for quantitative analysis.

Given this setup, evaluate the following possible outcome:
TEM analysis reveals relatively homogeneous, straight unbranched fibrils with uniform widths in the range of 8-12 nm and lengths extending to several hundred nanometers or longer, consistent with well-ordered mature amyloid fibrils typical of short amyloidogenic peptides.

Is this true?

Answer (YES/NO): NO